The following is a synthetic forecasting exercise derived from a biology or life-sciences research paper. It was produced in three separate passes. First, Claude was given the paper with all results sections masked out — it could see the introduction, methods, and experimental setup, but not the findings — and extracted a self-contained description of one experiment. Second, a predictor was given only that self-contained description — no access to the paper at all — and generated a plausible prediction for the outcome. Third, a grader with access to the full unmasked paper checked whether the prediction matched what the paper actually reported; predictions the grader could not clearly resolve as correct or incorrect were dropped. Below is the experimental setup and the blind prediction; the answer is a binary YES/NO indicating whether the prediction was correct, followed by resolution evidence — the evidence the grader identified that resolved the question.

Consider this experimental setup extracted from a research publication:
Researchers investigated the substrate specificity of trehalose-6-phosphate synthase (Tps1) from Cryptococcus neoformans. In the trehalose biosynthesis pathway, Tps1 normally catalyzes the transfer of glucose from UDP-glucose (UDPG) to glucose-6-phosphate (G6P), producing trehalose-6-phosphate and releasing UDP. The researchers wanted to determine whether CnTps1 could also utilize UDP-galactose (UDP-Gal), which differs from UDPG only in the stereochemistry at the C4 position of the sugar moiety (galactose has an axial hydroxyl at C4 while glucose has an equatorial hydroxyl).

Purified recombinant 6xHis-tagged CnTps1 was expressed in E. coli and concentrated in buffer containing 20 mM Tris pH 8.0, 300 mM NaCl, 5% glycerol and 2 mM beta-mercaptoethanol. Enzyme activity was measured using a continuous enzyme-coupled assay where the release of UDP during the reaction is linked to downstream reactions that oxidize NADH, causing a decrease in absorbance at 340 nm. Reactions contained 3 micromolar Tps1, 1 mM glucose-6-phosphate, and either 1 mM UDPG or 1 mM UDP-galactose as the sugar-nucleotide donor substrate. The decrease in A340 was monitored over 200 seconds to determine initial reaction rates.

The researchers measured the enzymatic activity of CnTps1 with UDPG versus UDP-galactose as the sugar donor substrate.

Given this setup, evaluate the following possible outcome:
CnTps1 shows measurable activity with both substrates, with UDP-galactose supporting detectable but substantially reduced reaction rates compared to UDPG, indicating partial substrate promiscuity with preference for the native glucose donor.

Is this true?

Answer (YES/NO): YES